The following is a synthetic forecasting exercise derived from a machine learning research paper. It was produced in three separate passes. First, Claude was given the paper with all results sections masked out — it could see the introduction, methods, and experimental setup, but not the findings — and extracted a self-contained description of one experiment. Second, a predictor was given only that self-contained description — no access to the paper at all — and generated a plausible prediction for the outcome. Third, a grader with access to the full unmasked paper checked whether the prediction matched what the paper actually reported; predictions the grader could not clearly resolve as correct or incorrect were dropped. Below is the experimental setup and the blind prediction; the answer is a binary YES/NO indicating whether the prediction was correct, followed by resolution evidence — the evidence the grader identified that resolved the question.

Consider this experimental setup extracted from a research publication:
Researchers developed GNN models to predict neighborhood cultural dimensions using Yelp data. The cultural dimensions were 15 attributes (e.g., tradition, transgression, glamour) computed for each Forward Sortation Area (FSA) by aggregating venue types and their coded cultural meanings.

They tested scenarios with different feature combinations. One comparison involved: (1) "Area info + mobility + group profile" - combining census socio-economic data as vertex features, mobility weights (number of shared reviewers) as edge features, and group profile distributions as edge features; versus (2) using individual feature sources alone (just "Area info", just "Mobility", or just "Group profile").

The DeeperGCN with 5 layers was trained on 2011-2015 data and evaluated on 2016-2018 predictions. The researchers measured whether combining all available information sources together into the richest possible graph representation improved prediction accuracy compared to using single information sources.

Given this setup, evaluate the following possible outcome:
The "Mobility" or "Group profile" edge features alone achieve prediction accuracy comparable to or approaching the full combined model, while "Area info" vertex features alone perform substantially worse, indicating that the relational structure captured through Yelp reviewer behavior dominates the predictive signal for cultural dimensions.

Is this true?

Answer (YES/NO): NO